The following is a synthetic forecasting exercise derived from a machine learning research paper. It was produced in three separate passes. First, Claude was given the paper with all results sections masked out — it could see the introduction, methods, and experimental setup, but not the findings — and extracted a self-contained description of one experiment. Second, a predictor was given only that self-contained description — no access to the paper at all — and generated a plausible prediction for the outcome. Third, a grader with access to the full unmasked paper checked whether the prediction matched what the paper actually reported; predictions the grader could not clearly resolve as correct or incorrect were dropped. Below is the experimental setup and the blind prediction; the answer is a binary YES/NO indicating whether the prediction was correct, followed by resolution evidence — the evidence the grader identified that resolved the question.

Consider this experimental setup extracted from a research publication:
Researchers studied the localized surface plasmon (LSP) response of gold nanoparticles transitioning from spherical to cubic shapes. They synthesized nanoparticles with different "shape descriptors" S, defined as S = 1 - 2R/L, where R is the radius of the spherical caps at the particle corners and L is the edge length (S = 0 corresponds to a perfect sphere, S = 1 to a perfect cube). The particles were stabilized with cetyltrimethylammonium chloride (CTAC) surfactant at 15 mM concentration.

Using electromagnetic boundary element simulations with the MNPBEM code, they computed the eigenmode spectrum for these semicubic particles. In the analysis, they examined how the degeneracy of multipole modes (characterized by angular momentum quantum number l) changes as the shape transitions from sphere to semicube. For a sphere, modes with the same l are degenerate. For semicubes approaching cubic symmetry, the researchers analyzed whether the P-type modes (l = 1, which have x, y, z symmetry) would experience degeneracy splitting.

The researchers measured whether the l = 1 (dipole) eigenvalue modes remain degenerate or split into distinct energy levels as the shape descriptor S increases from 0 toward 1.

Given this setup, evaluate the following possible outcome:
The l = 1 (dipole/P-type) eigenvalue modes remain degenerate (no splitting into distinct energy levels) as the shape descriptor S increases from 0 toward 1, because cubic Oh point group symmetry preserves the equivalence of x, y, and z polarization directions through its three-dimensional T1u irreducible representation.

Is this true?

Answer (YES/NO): YES